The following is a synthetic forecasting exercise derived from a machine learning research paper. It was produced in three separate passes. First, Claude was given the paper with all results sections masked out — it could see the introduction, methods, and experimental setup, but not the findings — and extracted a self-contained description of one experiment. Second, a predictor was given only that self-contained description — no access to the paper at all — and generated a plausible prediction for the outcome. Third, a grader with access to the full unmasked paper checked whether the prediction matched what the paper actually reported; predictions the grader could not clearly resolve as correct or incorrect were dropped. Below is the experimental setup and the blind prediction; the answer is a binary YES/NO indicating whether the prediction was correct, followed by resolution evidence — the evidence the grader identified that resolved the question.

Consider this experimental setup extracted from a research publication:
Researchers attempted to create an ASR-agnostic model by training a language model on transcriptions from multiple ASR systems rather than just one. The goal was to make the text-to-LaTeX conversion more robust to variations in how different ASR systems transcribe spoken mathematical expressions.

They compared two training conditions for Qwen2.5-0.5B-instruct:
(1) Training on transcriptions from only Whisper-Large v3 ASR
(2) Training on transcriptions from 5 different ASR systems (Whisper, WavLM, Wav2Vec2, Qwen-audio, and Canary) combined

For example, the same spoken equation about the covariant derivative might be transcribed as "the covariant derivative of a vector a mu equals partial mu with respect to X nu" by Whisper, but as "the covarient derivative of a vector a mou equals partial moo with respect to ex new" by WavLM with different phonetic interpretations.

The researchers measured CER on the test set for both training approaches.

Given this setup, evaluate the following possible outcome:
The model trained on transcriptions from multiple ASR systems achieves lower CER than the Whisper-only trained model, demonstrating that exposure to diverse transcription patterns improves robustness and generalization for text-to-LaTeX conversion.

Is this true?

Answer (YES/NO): NO